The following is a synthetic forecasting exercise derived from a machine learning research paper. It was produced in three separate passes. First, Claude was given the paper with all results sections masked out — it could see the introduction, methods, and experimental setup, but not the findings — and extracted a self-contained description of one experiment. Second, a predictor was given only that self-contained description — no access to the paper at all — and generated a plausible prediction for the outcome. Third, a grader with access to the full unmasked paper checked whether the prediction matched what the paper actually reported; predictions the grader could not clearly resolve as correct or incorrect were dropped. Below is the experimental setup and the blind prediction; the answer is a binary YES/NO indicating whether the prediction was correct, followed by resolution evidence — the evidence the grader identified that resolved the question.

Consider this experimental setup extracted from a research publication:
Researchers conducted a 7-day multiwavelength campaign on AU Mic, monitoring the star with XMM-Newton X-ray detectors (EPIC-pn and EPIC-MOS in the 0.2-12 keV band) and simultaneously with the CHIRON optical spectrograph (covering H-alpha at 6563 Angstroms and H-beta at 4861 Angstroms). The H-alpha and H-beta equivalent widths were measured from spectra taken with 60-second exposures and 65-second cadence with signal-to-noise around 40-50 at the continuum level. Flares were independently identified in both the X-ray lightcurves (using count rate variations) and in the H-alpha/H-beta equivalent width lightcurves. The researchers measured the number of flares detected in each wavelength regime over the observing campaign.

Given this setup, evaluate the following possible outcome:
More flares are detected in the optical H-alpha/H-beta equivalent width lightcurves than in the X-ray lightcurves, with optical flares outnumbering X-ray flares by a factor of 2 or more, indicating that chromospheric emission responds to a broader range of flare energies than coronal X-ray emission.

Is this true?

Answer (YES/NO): NO